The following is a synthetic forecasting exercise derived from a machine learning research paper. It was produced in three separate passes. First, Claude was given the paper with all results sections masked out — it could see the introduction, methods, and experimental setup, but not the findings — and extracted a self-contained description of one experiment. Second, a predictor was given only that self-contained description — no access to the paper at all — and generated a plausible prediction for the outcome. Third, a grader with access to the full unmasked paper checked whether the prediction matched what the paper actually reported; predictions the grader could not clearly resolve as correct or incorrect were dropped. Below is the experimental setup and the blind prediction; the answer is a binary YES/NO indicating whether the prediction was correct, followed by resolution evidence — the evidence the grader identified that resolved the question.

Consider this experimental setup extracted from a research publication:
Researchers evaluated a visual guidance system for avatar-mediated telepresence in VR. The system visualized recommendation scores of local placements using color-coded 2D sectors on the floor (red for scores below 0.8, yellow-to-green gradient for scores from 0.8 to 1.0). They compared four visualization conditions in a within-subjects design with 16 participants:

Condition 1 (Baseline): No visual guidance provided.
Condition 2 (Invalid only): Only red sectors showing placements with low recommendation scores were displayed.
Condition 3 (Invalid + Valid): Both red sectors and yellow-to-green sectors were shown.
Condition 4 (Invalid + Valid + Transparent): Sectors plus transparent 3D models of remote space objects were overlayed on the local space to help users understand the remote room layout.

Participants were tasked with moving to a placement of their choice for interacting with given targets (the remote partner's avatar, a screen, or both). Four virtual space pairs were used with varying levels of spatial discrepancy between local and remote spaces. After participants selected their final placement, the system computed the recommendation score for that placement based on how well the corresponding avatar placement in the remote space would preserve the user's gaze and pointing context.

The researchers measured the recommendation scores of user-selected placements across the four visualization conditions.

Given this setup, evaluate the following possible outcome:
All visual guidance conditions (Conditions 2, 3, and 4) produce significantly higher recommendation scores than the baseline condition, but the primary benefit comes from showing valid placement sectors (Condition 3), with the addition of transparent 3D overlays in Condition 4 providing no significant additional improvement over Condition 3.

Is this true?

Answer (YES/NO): YES